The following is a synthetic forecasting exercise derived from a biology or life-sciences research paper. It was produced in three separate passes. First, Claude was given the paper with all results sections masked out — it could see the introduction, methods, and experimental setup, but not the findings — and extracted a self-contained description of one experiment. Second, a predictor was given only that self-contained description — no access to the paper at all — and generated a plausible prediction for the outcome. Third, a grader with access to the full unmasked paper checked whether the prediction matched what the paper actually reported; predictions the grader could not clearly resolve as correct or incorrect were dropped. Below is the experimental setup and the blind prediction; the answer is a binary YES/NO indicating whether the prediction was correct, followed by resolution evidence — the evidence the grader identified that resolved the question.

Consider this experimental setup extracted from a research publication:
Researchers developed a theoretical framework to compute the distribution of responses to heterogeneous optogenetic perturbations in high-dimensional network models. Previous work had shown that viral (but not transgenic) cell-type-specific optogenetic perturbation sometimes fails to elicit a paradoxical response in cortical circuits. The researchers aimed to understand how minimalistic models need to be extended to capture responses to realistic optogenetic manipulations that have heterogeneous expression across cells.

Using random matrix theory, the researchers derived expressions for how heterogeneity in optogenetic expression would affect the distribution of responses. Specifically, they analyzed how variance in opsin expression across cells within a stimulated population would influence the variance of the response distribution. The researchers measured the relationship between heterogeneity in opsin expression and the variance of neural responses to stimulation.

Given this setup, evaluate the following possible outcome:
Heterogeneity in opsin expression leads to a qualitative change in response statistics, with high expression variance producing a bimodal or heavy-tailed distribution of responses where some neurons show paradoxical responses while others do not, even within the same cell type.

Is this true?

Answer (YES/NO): NO